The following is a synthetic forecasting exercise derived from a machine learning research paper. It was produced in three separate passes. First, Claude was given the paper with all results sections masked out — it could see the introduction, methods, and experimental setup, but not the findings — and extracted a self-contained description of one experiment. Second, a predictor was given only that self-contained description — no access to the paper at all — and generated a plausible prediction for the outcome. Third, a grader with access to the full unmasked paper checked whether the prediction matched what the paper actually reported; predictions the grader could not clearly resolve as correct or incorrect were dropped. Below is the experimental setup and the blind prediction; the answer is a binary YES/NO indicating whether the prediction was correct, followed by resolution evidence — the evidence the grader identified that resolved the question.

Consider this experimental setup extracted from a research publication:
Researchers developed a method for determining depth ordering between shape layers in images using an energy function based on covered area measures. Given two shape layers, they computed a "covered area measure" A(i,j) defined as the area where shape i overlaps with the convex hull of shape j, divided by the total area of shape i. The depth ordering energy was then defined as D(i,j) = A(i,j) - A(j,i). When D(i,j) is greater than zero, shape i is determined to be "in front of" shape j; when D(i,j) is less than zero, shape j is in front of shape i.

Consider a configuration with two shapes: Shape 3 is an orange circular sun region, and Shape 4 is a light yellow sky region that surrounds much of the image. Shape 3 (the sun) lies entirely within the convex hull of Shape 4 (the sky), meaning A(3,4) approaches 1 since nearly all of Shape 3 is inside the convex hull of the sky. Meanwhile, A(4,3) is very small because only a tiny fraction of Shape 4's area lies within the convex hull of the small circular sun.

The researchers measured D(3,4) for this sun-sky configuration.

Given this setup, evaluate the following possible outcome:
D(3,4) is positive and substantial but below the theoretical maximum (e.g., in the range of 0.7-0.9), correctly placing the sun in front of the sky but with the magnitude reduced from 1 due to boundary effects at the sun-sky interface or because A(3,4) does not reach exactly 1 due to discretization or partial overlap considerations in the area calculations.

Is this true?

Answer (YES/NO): NO